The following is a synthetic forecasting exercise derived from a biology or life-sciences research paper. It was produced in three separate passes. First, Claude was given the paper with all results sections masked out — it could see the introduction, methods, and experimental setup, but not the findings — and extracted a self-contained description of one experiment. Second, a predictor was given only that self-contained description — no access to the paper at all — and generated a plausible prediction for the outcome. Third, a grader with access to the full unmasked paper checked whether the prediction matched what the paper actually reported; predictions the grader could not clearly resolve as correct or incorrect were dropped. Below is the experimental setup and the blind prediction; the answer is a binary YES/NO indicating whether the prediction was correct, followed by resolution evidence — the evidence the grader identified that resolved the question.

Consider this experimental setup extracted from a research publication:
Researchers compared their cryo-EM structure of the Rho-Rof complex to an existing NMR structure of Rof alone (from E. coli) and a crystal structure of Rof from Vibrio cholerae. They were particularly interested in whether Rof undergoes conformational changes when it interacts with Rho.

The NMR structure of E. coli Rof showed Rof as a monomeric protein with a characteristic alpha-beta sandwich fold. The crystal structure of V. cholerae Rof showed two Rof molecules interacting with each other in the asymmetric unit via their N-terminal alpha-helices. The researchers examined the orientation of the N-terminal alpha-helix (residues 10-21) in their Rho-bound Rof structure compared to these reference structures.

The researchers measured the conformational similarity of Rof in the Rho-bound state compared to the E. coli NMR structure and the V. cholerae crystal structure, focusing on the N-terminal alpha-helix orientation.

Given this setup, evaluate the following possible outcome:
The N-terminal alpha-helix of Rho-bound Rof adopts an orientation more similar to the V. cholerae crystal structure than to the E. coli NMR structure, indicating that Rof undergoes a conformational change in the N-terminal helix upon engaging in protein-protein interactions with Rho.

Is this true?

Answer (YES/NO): YES